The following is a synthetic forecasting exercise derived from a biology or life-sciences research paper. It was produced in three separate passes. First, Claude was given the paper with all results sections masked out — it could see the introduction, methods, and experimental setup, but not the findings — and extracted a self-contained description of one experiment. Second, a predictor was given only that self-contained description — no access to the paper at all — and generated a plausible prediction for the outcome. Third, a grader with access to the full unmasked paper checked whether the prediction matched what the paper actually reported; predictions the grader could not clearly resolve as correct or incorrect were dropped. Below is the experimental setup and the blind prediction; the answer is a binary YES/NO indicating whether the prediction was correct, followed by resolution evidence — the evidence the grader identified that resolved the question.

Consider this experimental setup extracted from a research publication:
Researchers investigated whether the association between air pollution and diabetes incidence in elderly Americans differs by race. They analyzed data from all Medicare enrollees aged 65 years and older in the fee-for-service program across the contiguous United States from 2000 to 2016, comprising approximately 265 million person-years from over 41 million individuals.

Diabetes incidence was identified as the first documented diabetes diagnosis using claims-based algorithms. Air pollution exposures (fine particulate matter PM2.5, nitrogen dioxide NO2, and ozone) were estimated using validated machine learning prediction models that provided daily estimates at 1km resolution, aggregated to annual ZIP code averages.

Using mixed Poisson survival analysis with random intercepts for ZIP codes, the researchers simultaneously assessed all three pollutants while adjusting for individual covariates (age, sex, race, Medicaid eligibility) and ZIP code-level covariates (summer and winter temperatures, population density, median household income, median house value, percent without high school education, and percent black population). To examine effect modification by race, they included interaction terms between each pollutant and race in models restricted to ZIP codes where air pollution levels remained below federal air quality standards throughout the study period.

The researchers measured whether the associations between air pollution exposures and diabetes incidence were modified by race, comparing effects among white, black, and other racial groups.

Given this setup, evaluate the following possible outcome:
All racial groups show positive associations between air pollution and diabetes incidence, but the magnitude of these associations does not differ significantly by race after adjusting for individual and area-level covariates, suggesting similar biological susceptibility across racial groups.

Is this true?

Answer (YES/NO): NO